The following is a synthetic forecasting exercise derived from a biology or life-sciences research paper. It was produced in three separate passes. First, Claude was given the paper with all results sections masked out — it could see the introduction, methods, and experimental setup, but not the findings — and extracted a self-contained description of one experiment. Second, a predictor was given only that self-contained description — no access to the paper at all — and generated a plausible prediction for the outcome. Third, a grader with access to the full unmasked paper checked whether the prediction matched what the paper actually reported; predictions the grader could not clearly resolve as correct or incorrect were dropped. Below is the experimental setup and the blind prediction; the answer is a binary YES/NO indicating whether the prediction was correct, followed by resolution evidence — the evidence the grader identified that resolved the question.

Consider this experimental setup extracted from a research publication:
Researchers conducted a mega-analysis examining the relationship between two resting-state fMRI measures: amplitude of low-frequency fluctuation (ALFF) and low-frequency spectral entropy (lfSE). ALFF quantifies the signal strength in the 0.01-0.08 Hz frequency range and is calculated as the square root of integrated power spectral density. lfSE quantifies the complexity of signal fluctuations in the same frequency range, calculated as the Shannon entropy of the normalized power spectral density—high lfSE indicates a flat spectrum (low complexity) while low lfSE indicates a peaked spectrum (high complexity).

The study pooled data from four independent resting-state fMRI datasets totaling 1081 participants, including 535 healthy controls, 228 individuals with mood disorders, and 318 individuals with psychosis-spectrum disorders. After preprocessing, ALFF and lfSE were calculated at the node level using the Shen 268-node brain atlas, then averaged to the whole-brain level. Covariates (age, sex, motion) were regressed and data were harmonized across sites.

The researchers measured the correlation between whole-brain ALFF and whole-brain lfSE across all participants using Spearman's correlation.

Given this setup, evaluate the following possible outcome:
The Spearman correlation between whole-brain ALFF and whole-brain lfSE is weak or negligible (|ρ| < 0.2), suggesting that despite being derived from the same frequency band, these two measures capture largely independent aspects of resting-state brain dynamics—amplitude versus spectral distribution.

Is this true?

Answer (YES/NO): NO